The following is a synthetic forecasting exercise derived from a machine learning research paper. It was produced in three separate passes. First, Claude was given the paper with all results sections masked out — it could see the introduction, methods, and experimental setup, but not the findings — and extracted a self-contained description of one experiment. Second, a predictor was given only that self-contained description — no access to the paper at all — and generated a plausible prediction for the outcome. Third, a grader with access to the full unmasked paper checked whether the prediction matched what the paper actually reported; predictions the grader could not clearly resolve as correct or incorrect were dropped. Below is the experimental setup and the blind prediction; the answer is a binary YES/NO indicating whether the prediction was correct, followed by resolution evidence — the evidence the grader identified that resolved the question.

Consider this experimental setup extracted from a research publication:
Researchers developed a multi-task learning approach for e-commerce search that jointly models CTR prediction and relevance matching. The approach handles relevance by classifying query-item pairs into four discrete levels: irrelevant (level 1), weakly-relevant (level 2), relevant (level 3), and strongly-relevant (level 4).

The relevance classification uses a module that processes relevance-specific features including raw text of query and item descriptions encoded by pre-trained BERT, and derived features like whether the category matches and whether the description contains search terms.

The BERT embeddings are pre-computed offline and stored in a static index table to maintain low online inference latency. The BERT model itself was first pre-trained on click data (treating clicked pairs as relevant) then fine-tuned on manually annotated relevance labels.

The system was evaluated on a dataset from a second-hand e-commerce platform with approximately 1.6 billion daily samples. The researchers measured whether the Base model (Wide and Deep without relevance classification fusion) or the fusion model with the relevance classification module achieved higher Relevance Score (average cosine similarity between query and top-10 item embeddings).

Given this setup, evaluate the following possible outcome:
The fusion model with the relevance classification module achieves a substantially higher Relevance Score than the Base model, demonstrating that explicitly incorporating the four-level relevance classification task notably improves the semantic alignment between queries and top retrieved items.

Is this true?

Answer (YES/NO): NO